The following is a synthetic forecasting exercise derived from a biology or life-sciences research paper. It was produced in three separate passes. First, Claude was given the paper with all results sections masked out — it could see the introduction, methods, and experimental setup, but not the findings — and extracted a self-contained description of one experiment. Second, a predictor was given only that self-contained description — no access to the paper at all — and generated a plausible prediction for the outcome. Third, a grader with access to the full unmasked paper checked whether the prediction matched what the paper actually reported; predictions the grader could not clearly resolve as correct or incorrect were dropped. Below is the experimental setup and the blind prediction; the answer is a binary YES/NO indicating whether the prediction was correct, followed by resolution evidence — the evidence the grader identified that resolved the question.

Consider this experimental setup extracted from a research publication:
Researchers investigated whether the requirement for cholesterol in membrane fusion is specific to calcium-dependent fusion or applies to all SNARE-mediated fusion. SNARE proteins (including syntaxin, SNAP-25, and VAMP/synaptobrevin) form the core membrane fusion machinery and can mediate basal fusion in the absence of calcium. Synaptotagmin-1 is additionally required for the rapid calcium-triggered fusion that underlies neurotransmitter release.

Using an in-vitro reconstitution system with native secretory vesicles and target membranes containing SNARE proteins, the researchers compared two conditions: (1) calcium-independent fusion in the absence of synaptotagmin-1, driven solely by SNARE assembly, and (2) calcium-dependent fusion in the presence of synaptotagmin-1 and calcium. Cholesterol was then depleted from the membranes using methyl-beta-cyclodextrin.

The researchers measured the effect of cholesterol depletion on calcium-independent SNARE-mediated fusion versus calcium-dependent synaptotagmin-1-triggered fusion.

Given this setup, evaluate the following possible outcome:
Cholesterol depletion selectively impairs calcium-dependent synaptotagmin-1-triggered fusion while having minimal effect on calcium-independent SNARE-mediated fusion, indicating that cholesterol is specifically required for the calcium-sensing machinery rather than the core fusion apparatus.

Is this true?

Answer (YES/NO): NO